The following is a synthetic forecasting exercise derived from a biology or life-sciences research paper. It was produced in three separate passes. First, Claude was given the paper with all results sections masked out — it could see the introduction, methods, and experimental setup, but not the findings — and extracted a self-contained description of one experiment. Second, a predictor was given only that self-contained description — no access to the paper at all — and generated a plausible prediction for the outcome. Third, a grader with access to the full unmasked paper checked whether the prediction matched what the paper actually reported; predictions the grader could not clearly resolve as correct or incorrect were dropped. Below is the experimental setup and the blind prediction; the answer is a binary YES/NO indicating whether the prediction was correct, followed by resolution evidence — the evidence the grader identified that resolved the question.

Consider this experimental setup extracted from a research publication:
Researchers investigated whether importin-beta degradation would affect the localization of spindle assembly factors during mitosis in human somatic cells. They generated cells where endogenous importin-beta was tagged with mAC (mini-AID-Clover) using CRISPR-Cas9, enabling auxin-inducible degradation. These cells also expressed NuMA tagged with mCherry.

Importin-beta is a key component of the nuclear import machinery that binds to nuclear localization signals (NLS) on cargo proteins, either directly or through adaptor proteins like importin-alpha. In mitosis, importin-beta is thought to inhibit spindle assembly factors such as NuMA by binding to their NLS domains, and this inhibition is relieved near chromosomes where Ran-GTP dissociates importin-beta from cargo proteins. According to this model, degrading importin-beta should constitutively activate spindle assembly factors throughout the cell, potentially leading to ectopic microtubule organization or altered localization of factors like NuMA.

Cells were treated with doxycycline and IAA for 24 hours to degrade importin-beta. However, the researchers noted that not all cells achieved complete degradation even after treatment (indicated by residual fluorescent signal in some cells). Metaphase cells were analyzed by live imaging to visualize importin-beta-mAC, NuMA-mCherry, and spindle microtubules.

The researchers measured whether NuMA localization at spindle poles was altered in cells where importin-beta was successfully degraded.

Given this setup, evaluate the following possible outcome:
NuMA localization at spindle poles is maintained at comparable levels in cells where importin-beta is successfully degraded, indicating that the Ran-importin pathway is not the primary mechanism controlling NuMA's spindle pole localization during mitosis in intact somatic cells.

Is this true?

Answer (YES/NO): YES